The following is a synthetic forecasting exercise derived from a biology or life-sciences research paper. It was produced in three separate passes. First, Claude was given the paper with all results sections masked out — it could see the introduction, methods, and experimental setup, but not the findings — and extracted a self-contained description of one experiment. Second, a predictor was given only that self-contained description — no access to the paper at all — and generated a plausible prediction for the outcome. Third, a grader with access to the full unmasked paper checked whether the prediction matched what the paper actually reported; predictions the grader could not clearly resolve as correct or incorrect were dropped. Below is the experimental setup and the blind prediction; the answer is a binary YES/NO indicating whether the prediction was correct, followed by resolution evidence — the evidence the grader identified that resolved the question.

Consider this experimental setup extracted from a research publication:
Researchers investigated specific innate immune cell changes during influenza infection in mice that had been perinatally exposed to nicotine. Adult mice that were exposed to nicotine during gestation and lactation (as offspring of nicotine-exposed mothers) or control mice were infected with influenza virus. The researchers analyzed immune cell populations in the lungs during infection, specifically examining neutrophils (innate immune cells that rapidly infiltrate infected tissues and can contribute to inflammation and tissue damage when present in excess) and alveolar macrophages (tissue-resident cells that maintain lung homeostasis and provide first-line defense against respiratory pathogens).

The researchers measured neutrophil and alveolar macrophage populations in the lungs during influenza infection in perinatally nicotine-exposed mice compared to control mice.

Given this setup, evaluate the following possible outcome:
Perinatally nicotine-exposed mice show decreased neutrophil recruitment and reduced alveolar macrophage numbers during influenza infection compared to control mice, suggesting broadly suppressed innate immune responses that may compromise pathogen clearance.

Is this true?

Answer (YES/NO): NO